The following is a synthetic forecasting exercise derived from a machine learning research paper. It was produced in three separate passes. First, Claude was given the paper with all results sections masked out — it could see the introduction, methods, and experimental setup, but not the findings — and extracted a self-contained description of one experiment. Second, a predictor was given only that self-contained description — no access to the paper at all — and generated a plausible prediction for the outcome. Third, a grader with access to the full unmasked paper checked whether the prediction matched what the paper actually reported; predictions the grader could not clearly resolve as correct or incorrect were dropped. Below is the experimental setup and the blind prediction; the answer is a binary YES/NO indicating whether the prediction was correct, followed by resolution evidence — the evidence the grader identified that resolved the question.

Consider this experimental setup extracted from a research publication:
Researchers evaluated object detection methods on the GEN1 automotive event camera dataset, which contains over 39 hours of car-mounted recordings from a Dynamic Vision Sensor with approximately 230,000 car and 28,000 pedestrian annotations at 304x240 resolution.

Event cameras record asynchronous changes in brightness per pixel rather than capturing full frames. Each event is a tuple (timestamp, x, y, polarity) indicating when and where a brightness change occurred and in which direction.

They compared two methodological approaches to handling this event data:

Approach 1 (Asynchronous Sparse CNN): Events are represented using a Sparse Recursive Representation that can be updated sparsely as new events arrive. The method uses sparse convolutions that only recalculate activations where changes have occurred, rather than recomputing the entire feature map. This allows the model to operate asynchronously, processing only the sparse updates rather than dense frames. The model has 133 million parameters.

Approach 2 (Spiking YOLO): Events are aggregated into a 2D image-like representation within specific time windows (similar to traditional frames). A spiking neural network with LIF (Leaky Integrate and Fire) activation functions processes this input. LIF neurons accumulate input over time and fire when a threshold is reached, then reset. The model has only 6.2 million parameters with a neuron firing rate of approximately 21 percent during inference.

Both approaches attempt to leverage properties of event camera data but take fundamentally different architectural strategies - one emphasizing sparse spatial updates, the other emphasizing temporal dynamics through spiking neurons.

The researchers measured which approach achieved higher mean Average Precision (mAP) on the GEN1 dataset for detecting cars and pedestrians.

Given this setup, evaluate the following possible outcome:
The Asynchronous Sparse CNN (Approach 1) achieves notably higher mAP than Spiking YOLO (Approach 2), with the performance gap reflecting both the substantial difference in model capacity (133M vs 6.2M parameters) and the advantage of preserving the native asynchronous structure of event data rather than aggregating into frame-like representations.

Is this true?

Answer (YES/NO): NO